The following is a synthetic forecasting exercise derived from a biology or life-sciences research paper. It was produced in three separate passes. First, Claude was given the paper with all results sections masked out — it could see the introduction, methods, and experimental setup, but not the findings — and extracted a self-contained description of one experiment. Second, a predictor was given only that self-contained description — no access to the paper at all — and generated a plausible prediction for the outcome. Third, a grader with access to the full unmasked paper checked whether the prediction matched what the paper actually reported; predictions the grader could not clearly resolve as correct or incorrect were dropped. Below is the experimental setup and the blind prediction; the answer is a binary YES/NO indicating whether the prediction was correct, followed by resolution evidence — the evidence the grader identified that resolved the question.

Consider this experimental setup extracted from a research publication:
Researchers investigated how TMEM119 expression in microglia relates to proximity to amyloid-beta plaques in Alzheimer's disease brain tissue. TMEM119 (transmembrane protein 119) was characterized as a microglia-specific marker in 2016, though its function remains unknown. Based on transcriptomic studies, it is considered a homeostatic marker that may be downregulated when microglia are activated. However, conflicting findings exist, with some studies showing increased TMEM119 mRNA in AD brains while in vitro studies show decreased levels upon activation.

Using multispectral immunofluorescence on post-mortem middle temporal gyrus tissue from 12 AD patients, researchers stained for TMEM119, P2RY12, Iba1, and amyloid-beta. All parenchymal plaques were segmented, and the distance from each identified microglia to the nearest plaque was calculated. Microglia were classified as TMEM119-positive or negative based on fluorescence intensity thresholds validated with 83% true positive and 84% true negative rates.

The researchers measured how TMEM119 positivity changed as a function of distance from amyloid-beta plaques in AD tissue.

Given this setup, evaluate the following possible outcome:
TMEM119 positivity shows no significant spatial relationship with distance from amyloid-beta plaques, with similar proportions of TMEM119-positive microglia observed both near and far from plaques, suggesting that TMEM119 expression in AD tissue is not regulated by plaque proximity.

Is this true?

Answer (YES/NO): YES